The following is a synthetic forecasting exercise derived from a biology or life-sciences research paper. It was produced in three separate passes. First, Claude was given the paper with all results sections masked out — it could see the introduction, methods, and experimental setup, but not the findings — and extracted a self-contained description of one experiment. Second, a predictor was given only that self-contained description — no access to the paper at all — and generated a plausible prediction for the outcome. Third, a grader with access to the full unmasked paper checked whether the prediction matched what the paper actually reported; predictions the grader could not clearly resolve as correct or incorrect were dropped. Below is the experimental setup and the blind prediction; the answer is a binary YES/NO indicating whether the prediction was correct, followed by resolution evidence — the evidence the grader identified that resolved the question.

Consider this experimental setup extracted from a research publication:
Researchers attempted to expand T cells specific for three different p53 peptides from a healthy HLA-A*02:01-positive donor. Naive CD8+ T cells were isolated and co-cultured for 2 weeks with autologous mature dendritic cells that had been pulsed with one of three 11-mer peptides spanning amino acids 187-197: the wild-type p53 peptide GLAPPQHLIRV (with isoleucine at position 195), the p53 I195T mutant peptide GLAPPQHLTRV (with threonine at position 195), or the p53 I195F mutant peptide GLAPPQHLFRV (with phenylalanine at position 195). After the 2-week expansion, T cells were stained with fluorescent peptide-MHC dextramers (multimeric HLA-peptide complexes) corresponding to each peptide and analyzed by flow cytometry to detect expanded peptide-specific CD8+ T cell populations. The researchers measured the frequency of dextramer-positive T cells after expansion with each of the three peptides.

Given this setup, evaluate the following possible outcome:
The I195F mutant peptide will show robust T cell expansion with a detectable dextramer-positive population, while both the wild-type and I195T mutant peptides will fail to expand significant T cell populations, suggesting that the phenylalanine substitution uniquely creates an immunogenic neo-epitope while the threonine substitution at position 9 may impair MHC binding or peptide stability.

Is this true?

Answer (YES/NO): YES